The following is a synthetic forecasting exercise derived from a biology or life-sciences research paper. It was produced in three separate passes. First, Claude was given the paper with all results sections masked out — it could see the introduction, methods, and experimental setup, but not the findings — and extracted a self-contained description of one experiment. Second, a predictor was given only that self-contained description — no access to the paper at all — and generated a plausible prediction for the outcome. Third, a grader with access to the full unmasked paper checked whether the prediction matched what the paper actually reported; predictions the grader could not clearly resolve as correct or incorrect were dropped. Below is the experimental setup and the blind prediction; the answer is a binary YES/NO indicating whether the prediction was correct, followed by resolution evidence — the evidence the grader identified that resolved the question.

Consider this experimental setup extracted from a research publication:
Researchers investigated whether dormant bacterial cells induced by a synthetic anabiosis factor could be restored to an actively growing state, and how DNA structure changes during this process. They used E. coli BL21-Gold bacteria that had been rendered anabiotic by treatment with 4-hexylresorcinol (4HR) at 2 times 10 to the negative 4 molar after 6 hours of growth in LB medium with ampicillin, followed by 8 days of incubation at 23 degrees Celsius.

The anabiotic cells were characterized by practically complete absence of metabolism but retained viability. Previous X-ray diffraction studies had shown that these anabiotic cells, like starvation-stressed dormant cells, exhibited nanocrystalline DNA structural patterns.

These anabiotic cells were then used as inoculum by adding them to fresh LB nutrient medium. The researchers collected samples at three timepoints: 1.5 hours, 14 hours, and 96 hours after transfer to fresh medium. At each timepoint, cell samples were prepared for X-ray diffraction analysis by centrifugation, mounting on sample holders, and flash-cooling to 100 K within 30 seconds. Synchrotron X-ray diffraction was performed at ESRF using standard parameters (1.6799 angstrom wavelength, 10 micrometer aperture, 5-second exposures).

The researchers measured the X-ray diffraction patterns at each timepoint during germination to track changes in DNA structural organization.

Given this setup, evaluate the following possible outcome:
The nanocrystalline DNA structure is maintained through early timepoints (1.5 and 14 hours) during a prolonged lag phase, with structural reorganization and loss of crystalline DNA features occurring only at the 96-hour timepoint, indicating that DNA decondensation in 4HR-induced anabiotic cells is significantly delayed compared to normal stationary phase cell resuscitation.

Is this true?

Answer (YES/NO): NO